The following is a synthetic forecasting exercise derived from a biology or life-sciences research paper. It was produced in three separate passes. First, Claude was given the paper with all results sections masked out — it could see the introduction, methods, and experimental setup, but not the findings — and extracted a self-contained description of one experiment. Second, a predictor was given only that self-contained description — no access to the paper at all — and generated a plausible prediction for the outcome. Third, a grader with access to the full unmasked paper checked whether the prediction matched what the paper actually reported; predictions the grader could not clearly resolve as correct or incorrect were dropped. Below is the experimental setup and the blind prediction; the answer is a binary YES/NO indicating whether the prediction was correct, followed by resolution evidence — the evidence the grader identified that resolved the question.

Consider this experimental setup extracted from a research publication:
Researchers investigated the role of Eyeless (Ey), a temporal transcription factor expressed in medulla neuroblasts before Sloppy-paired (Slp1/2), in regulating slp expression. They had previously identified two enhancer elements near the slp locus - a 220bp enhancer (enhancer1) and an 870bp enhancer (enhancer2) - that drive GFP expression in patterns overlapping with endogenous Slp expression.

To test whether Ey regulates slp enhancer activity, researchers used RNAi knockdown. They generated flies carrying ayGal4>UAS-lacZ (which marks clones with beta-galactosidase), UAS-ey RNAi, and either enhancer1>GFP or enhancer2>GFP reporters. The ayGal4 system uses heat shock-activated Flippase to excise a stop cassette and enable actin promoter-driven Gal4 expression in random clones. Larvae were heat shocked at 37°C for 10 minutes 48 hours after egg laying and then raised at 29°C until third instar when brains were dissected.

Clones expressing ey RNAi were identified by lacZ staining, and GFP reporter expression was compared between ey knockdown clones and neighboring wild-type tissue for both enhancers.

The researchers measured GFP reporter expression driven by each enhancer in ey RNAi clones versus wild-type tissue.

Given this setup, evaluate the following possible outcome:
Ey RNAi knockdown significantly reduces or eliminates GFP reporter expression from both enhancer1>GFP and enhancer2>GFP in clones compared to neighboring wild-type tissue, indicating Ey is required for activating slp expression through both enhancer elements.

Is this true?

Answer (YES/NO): YES